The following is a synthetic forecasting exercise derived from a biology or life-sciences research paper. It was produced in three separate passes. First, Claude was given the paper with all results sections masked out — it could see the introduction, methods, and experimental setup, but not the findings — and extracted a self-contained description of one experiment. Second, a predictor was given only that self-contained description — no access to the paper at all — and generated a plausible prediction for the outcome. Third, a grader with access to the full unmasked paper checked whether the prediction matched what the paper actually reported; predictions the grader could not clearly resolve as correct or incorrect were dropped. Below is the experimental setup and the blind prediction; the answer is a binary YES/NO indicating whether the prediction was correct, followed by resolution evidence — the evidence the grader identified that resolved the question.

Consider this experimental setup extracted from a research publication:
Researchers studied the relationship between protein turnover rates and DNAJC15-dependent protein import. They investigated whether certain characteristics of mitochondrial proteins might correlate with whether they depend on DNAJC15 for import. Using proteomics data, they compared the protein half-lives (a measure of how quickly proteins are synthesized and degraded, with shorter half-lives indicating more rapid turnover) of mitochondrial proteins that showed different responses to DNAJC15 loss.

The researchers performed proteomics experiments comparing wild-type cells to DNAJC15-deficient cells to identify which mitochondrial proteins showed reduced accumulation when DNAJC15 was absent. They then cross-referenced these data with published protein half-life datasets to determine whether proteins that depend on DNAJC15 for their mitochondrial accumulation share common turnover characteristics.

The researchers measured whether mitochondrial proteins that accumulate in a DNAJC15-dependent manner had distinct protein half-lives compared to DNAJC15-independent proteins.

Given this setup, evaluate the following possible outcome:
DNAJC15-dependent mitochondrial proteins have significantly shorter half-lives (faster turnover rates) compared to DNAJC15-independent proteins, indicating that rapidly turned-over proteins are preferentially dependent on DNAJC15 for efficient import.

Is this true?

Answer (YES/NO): YES